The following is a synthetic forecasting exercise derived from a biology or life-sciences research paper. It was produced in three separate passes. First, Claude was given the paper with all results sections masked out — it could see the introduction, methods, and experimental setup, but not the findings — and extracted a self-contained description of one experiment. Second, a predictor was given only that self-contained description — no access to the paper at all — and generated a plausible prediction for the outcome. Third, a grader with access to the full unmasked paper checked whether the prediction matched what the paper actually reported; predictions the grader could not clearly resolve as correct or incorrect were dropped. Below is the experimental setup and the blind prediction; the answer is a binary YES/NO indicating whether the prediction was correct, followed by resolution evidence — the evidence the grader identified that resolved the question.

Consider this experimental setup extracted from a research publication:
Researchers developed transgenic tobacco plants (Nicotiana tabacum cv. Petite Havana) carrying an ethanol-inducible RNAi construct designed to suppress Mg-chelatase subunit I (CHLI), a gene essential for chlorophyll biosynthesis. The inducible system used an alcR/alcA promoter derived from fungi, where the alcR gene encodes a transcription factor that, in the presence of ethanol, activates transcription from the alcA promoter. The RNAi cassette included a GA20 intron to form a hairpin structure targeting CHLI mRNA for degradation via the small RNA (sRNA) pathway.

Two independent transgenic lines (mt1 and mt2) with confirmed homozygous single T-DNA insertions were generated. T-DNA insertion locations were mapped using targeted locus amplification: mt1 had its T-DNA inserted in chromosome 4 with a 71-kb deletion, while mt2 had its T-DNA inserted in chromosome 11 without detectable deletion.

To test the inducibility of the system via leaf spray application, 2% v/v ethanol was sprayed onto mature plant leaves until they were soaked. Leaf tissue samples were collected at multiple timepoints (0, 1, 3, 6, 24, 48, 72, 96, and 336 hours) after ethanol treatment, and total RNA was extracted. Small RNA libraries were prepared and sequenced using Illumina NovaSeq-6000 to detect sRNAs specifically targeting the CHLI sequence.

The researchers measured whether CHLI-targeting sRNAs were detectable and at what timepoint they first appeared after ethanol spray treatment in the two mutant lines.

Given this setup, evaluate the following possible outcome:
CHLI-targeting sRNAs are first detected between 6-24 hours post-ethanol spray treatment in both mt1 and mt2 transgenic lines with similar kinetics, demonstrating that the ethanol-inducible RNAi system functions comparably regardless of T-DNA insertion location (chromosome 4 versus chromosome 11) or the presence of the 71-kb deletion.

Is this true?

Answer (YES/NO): NO